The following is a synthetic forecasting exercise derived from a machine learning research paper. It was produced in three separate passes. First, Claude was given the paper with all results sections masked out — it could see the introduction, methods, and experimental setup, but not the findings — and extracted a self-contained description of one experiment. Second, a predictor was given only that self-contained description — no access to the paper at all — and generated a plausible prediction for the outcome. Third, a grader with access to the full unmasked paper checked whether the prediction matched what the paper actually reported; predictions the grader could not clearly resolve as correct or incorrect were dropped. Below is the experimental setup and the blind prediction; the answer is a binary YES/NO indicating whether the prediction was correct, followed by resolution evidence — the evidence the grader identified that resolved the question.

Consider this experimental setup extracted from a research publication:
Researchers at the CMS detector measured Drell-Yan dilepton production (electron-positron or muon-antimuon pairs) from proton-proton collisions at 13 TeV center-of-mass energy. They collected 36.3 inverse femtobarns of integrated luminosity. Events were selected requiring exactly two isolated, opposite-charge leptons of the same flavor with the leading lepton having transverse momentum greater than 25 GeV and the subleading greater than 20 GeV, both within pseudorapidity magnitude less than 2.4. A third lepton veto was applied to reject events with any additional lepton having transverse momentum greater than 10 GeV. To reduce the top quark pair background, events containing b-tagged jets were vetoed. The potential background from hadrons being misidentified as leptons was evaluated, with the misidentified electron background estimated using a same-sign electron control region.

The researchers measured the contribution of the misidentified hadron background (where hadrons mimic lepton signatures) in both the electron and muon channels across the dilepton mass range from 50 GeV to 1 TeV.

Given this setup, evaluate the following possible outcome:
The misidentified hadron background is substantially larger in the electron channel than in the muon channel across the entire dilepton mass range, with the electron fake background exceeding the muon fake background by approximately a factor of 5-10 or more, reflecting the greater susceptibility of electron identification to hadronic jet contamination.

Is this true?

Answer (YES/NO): YES